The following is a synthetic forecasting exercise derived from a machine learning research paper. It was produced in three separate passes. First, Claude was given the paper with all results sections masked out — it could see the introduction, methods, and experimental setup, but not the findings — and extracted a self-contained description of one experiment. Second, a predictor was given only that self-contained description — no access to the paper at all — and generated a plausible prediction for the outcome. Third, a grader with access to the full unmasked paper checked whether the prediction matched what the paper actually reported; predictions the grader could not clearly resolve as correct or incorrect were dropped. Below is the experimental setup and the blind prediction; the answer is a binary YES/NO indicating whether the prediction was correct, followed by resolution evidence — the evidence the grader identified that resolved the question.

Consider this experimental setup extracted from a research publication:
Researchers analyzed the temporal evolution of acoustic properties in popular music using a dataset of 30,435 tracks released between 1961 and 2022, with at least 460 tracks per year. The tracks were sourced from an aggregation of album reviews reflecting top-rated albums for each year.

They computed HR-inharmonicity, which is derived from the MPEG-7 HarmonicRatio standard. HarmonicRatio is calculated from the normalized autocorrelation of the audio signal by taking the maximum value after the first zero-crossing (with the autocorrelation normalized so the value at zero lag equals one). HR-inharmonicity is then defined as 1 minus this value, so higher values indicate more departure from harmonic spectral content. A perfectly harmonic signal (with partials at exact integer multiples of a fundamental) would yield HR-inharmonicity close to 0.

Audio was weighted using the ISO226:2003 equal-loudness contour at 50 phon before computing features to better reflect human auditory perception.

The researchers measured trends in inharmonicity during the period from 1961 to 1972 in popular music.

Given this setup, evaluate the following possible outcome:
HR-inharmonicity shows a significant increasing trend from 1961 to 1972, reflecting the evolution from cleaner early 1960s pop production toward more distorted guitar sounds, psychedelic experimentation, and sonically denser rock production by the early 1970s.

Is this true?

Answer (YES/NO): YES